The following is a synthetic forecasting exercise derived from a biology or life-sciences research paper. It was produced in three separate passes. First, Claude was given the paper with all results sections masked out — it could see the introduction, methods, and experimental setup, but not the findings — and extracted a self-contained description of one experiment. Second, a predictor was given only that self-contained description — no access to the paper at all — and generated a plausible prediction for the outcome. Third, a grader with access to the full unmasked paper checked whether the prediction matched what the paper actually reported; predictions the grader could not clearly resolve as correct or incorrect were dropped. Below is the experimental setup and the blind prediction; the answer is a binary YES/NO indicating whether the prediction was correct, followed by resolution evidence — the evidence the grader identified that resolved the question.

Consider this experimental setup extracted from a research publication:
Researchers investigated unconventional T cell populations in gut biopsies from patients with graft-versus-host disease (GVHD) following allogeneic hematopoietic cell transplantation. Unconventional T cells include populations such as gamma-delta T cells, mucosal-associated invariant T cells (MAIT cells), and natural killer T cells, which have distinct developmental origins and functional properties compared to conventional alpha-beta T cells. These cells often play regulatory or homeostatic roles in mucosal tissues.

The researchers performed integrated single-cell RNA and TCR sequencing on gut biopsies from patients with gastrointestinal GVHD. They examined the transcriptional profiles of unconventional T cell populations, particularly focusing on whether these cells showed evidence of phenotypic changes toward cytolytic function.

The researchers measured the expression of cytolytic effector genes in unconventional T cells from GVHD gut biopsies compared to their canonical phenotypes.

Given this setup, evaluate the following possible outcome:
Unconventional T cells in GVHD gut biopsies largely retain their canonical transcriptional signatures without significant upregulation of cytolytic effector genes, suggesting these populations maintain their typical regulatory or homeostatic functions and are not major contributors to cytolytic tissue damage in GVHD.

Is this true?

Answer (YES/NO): NO